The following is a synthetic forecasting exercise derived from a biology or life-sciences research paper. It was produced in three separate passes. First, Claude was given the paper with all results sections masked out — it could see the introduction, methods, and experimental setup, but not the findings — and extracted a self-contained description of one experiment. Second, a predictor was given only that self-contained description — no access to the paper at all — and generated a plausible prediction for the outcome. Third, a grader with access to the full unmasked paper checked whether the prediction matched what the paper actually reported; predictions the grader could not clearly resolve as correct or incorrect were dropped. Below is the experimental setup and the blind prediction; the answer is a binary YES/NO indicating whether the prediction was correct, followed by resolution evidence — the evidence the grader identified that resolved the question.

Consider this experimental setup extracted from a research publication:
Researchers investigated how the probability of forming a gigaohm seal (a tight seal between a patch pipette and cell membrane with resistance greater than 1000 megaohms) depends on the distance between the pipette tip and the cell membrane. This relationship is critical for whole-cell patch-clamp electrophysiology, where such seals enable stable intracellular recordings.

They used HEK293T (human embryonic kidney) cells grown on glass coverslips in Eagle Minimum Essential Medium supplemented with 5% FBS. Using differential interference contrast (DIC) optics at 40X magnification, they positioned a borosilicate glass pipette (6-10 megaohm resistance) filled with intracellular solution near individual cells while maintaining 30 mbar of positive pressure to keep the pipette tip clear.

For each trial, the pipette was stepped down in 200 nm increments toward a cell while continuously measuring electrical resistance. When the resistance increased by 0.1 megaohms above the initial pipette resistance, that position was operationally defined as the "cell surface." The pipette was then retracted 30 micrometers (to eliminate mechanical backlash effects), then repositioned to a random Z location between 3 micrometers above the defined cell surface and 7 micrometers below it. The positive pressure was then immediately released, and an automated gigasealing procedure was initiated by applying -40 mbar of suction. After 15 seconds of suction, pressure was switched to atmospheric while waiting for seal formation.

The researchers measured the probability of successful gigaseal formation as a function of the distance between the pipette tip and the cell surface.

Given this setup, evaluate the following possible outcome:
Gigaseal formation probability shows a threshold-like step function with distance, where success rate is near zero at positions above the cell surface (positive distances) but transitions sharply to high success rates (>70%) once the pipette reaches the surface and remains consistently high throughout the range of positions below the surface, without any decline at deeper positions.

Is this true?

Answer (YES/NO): NO